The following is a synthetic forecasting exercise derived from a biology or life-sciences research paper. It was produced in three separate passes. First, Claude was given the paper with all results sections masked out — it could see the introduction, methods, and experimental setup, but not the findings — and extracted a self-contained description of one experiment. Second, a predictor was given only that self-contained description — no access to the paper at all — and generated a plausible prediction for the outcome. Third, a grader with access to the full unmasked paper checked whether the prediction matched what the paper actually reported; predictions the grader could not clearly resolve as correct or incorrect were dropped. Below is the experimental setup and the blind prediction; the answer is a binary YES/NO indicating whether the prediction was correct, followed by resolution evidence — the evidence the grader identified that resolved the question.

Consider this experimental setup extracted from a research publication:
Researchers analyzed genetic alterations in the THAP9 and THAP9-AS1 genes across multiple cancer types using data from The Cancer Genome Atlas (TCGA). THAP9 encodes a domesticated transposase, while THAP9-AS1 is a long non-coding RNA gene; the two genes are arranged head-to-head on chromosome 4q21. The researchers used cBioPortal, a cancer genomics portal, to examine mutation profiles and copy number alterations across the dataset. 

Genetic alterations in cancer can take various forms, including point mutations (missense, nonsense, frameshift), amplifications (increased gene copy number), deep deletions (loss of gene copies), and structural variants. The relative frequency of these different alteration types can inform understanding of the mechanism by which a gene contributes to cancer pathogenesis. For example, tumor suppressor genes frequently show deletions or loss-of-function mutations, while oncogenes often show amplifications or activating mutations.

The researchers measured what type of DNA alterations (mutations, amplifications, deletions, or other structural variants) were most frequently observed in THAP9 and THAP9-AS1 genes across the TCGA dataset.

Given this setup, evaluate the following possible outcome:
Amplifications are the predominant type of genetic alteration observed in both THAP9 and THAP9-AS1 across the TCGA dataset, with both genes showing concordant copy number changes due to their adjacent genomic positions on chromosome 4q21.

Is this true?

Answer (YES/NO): YES